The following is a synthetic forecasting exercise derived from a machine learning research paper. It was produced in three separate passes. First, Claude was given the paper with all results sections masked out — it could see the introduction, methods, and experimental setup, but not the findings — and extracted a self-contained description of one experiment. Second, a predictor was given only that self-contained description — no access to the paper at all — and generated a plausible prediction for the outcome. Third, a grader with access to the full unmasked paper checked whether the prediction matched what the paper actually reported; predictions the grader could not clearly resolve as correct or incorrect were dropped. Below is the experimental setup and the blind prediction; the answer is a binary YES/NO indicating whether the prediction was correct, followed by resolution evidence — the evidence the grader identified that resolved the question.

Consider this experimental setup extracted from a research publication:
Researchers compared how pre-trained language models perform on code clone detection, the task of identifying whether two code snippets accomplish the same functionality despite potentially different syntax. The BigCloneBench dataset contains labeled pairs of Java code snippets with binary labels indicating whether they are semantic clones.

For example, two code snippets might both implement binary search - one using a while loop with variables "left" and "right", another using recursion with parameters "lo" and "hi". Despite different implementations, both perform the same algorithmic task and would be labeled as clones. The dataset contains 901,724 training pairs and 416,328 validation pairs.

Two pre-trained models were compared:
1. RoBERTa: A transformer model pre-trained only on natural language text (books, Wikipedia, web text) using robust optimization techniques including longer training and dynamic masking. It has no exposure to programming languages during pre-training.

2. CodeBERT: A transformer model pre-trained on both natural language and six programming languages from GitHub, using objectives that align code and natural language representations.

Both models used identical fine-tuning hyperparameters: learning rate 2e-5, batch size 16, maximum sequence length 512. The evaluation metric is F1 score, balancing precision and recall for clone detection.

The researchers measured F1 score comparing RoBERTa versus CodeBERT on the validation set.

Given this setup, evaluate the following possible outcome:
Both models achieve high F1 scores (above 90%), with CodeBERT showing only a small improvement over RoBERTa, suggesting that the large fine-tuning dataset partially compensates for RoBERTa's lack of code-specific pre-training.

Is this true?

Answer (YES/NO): YES